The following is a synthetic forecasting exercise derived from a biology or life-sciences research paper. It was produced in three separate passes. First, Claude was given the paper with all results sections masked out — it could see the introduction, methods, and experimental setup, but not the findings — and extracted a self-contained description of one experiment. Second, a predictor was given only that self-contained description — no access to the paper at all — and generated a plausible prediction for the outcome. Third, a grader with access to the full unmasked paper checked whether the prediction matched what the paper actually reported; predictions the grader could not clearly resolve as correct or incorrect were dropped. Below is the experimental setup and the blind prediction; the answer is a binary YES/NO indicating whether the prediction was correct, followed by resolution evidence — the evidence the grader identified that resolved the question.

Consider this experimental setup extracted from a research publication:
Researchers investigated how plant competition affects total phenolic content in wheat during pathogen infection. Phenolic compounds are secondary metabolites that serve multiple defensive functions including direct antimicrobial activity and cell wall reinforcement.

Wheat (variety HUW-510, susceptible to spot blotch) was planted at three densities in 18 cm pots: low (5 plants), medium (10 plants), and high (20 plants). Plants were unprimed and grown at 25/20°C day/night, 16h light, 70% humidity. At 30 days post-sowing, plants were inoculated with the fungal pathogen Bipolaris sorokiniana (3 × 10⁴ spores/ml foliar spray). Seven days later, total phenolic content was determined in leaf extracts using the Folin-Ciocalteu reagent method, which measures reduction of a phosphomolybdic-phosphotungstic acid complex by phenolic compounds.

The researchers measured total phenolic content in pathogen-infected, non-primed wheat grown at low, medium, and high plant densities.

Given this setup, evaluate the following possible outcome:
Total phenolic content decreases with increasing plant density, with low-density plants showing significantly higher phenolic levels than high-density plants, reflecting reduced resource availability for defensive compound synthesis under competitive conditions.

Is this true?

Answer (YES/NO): YES